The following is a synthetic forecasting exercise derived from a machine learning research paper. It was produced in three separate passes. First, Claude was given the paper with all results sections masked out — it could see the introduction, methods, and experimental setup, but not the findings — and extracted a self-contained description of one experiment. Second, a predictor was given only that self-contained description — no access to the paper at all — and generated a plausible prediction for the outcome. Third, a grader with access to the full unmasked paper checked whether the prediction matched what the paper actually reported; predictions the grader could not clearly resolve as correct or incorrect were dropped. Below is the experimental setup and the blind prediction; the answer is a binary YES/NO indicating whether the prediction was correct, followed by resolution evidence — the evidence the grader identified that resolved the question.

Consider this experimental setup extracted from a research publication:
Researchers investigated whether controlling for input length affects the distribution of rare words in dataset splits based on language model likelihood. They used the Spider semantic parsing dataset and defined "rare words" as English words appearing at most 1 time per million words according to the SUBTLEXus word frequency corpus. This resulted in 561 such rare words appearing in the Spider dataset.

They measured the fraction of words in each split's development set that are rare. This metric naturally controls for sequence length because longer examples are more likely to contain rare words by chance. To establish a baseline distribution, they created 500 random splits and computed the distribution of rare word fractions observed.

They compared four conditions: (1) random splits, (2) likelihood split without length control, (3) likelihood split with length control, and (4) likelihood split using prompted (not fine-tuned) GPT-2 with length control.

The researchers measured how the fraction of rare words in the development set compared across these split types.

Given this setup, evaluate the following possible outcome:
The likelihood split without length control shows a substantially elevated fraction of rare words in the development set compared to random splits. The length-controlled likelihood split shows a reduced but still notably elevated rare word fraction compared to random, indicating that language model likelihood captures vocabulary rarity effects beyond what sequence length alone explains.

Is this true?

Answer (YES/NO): NO